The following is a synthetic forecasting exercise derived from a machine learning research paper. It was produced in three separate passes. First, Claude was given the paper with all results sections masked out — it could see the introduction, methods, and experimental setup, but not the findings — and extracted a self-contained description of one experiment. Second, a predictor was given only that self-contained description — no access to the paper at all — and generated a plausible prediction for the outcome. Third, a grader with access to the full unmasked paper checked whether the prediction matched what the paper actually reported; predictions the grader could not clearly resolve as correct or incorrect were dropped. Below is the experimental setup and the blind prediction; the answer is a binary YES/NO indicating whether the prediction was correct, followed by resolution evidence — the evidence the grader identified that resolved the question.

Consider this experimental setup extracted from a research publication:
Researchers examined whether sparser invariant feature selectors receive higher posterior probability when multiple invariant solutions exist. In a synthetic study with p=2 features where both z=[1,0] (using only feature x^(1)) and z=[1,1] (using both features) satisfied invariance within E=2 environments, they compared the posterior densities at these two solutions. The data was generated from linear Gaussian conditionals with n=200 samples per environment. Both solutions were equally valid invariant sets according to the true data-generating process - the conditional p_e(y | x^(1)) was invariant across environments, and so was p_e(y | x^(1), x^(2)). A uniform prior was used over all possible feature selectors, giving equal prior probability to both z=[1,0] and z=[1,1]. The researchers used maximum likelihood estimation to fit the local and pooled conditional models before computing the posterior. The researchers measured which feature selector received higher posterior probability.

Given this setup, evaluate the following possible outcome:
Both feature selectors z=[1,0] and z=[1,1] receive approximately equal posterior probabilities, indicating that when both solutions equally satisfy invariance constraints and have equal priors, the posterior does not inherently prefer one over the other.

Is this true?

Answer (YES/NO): NO